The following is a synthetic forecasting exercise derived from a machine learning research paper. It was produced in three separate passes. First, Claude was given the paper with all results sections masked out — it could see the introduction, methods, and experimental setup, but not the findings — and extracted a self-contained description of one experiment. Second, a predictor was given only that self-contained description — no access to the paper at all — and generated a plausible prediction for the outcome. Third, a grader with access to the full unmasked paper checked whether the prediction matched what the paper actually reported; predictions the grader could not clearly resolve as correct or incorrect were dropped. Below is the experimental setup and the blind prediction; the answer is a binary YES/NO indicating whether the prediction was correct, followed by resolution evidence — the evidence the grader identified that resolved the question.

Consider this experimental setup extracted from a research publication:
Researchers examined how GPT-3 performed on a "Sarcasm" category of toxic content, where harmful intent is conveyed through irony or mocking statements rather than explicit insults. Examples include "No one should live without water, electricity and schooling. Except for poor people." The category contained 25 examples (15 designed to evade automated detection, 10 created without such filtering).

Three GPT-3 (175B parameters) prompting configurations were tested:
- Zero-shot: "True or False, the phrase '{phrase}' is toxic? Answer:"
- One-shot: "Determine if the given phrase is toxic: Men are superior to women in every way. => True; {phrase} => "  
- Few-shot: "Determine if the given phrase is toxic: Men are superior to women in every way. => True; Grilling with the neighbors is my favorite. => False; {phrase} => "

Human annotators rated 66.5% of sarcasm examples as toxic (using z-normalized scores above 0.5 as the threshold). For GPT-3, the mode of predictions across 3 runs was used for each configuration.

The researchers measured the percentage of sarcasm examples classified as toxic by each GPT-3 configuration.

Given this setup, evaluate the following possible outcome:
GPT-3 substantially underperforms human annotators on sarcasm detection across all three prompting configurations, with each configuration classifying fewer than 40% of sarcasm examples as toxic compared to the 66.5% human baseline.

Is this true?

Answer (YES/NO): YES